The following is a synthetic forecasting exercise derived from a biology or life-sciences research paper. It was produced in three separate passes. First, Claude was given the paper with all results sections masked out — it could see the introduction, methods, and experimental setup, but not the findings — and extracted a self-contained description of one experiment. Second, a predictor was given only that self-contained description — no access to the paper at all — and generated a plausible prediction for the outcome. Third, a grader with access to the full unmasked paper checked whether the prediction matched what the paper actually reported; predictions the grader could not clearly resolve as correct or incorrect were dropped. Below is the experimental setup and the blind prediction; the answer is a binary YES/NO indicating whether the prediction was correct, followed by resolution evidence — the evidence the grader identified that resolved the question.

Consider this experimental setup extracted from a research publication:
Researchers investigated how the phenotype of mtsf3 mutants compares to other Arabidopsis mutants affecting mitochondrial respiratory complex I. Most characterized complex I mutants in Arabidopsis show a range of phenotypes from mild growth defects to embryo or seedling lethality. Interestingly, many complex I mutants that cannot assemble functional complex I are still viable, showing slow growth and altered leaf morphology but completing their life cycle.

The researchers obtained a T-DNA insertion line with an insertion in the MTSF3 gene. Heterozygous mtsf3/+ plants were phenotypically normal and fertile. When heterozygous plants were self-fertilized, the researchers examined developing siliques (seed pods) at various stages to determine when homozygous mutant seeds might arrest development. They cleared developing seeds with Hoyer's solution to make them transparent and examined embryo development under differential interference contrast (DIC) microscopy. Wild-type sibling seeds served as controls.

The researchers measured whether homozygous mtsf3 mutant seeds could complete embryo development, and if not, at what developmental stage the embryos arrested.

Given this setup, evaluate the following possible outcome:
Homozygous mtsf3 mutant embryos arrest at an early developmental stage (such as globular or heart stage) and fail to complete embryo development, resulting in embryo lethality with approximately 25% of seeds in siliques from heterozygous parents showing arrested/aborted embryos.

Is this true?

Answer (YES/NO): YES